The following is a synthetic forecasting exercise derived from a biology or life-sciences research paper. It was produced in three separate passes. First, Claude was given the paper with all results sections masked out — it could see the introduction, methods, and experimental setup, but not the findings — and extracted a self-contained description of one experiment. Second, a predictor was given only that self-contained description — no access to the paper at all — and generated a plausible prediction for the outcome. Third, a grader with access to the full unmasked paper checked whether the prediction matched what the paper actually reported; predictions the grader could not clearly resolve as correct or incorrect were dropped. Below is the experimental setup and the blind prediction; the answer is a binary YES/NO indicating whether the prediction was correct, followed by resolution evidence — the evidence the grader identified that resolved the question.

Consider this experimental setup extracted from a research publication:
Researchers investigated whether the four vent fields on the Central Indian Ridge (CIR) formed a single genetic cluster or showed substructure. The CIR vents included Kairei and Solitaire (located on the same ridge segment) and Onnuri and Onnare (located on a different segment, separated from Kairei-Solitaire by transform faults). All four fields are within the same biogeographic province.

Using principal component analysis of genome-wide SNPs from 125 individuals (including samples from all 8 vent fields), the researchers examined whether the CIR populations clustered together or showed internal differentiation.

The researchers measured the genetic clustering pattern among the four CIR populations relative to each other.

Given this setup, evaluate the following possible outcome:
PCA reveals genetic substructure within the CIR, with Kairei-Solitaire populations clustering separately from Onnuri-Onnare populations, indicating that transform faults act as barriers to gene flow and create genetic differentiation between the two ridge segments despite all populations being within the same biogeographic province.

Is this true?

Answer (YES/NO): YES